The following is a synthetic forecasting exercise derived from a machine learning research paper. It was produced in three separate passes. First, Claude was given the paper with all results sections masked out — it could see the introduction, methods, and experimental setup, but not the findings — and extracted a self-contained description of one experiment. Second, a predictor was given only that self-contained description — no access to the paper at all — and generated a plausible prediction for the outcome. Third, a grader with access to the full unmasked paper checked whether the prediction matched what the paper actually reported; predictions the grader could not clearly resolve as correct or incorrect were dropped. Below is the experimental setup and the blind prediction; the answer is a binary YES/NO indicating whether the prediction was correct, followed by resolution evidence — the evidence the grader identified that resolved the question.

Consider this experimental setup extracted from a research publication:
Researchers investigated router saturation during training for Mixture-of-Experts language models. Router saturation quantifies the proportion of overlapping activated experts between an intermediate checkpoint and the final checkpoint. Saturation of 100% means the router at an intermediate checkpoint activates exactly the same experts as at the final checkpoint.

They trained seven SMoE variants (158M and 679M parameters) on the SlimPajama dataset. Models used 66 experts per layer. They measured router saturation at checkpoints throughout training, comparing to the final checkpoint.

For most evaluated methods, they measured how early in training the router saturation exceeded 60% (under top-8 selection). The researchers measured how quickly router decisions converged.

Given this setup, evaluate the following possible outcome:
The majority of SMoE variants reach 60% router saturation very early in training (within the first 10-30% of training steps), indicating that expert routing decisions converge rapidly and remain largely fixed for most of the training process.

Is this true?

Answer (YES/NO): YES